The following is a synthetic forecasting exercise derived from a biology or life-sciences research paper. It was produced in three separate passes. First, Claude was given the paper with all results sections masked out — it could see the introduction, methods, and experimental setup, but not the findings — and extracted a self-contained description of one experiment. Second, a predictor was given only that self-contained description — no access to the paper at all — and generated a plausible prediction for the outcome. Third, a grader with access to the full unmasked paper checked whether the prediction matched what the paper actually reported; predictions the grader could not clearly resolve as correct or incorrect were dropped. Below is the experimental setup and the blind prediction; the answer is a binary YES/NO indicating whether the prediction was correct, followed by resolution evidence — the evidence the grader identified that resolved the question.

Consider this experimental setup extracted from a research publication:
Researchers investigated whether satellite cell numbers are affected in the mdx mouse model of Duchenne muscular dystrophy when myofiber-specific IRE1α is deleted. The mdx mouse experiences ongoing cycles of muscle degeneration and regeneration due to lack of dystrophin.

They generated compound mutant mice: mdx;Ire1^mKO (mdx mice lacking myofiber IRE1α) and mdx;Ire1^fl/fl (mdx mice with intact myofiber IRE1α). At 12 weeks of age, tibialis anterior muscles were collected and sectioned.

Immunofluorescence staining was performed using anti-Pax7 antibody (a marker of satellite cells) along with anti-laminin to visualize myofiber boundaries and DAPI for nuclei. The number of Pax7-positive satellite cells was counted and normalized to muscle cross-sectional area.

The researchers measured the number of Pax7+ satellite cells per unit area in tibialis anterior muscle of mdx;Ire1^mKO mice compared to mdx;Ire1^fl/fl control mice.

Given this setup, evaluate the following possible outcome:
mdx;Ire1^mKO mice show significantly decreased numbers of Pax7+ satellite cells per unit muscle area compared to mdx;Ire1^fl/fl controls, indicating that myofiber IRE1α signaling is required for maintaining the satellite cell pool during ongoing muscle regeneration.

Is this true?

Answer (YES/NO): YES